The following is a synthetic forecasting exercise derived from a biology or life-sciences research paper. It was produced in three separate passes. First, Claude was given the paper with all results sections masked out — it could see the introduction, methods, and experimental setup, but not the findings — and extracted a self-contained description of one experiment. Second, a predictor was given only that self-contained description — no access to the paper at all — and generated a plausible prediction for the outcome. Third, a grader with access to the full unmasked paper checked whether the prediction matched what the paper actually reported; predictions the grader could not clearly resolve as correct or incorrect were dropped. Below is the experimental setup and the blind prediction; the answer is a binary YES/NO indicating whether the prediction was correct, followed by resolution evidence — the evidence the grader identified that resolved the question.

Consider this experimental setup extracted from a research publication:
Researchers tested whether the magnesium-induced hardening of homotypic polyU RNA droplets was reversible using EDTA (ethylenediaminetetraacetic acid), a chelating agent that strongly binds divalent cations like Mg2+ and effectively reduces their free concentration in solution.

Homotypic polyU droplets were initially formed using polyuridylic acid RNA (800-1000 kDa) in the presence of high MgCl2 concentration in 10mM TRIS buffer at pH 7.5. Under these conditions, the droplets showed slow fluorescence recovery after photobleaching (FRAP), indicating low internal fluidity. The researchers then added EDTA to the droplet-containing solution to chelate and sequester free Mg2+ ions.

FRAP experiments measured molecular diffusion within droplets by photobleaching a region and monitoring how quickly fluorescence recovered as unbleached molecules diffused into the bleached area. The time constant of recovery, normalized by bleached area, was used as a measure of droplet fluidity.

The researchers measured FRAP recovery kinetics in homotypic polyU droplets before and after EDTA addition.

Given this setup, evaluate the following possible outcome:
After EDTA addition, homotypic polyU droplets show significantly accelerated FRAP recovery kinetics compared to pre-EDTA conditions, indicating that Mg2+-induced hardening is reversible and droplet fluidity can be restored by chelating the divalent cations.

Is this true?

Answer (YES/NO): YES